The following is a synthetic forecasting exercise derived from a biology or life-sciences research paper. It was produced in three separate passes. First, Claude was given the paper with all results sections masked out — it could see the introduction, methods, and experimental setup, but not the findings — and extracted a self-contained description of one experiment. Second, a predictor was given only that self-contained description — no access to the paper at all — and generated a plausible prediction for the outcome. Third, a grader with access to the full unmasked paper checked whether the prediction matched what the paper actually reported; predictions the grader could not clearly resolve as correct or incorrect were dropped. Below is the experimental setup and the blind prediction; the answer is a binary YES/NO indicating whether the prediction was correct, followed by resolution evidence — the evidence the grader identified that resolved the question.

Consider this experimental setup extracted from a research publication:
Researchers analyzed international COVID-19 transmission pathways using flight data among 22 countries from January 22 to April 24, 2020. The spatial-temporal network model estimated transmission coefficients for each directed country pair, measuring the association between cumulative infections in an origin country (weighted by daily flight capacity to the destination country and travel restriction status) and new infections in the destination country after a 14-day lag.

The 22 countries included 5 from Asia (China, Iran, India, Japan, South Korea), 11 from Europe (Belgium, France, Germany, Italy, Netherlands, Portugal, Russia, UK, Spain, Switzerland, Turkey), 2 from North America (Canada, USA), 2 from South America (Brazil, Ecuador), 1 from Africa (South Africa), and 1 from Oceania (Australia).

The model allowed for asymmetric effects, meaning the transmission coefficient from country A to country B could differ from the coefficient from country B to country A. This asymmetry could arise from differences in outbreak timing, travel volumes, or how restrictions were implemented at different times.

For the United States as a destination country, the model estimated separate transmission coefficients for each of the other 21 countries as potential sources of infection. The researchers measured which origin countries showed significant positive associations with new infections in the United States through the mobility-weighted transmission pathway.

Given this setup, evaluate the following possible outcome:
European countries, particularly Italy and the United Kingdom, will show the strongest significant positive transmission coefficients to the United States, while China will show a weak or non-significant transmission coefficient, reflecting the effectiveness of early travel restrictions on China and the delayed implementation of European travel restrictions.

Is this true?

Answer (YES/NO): NO